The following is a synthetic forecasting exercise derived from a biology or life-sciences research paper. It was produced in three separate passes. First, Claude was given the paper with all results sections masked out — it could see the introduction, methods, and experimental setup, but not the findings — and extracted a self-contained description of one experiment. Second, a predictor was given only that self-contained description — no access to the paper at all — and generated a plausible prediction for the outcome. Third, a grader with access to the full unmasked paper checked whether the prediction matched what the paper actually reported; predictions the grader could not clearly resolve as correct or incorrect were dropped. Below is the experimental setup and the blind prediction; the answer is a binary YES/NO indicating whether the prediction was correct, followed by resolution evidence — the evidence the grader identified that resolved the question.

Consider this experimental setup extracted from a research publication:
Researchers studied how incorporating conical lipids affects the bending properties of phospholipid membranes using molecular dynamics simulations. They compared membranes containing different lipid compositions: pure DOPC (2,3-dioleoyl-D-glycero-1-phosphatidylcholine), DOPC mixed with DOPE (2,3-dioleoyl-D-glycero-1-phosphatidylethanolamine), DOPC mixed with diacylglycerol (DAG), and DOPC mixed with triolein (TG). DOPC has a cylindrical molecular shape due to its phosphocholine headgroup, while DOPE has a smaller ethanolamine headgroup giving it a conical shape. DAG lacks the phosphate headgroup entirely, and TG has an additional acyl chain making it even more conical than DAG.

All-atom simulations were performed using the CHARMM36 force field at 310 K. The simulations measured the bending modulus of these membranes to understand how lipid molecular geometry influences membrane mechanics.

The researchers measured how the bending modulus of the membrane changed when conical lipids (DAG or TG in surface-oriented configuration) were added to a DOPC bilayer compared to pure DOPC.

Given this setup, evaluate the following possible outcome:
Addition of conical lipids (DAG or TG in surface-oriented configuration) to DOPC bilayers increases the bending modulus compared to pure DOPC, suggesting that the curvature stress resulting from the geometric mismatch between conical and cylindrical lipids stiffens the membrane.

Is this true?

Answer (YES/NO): NO